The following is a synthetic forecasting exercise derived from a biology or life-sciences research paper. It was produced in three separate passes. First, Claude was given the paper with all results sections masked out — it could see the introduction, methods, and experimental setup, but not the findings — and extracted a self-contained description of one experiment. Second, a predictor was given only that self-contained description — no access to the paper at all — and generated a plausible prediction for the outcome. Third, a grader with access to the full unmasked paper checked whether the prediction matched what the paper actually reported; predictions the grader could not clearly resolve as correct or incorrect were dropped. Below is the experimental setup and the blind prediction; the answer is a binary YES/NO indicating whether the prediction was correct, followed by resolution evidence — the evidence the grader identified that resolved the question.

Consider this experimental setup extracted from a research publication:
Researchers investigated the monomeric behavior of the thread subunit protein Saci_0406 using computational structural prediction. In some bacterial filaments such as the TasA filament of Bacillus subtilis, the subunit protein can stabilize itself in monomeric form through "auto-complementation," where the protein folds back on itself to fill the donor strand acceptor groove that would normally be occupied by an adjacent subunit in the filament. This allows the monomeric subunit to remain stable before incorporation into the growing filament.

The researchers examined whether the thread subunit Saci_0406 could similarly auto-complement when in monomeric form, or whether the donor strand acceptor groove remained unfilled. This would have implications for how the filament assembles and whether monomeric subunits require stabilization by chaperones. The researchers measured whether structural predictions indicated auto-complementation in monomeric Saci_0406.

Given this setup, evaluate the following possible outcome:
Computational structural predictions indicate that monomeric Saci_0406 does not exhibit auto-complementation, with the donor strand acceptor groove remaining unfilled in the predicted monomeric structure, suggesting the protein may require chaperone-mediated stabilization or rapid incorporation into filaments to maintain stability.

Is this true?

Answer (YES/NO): YES